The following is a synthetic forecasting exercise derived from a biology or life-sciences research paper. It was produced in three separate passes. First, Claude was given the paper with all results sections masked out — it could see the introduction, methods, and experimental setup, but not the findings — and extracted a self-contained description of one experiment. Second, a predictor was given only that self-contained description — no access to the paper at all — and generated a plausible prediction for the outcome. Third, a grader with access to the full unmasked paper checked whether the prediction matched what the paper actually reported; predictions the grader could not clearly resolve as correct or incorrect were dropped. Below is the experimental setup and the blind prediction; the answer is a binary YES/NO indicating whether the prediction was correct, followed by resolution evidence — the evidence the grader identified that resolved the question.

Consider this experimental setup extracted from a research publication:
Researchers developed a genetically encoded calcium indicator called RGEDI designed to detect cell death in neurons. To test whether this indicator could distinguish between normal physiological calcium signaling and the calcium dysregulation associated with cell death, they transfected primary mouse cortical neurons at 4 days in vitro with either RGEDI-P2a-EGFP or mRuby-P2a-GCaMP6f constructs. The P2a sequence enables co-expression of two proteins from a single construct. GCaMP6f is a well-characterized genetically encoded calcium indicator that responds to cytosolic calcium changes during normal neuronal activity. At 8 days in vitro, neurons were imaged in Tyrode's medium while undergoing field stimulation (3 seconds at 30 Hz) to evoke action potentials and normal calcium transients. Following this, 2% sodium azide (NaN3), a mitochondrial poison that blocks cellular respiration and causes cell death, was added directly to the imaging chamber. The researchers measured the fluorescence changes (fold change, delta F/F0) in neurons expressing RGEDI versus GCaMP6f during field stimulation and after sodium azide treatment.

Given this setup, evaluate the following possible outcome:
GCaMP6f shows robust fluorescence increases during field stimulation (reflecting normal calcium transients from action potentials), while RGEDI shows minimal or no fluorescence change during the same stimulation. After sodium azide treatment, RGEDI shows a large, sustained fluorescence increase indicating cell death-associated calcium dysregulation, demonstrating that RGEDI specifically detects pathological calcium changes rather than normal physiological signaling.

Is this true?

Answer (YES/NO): YES